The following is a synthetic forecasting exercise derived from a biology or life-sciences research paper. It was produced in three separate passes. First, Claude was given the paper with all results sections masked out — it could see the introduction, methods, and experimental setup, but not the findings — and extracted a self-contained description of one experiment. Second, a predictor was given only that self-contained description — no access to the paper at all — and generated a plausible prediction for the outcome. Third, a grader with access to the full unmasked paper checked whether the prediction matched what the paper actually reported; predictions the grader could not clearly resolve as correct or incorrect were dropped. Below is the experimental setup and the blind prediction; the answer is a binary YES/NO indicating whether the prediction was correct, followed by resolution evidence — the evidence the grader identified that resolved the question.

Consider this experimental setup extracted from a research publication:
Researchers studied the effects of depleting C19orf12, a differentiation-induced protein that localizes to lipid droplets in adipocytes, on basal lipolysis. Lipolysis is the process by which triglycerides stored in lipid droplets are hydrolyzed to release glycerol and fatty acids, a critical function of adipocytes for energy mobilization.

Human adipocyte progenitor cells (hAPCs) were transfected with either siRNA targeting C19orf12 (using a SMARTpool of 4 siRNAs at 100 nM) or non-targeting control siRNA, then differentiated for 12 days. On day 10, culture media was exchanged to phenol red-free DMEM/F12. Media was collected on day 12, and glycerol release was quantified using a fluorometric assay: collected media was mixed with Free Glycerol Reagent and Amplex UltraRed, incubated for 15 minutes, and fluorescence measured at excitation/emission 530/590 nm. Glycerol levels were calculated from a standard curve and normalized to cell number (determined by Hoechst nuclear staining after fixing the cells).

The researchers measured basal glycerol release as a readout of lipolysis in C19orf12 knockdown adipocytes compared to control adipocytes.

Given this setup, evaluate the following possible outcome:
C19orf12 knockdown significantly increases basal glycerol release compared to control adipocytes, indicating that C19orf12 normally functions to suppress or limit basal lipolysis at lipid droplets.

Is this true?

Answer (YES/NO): NO